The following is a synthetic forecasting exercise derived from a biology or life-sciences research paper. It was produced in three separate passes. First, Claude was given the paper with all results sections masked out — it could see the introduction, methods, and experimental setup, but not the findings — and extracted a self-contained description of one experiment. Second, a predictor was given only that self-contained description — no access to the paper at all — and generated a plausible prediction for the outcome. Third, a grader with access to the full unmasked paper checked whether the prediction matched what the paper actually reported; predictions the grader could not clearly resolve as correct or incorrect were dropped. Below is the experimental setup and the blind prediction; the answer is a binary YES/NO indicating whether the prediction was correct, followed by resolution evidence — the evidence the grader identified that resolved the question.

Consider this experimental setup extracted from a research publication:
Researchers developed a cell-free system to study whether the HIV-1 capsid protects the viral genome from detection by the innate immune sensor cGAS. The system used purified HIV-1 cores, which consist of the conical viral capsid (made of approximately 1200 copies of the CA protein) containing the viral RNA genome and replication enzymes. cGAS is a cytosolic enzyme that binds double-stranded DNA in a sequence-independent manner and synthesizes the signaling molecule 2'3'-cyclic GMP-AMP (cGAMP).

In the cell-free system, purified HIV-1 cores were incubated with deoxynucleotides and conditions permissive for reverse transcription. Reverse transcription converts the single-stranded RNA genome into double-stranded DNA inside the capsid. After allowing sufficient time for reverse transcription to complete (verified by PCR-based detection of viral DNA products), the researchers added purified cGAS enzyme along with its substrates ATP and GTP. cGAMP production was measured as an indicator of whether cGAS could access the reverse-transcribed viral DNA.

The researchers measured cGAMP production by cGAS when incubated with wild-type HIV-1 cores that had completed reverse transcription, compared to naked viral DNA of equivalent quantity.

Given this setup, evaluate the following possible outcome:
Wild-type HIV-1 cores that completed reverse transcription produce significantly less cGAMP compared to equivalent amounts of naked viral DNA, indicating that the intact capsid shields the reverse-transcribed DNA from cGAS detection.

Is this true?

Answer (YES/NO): YES